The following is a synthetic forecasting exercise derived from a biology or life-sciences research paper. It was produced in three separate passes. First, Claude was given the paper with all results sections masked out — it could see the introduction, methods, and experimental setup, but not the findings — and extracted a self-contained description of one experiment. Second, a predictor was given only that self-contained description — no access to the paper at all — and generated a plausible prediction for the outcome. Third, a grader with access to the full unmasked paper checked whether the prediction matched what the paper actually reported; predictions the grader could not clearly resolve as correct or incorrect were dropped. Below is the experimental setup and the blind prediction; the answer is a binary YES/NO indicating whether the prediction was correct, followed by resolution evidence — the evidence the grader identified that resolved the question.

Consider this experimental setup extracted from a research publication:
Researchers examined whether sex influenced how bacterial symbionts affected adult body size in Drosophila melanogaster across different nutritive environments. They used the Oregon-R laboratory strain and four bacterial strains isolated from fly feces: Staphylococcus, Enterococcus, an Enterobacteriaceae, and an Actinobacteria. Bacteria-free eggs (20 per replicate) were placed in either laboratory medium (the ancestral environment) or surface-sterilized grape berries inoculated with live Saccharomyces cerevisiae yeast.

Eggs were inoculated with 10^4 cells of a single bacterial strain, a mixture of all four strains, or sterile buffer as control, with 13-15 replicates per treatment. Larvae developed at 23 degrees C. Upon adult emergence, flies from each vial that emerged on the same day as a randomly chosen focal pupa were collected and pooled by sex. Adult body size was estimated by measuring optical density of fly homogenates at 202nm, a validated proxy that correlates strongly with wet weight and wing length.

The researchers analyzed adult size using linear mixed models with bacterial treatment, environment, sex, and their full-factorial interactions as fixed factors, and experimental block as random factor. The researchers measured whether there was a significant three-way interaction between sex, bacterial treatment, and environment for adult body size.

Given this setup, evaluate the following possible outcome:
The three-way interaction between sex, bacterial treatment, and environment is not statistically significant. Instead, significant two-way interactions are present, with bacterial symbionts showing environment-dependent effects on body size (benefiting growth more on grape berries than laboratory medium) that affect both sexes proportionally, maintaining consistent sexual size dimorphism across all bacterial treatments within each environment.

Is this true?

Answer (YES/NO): NO